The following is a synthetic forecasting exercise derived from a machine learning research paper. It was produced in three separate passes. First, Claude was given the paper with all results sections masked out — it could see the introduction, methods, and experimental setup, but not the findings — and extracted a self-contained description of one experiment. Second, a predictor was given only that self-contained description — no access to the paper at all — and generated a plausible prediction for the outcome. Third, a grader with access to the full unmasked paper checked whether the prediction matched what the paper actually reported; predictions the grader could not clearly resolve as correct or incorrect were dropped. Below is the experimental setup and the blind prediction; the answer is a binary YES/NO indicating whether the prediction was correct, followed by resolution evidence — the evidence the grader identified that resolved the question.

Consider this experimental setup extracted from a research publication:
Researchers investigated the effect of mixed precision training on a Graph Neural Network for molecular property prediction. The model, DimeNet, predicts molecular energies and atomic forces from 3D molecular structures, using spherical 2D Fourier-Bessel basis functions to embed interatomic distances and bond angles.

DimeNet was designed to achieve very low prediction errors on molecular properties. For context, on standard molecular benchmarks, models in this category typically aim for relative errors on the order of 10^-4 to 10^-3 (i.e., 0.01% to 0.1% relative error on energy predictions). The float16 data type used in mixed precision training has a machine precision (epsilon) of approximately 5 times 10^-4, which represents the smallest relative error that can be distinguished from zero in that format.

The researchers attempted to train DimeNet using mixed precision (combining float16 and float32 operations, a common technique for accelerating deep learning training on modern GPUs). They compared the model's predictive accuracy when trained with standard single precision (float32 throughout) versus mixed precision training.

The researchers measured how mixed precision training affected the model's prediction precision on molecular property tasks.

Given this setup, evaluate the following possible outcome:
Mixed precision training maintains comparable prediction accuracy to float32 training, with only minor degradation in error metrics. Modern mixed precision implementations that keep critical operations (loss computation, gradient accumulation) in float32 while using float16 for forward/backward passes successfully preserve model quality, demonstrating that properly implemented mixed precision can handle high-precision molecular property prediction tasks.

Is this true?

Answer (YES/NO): NO